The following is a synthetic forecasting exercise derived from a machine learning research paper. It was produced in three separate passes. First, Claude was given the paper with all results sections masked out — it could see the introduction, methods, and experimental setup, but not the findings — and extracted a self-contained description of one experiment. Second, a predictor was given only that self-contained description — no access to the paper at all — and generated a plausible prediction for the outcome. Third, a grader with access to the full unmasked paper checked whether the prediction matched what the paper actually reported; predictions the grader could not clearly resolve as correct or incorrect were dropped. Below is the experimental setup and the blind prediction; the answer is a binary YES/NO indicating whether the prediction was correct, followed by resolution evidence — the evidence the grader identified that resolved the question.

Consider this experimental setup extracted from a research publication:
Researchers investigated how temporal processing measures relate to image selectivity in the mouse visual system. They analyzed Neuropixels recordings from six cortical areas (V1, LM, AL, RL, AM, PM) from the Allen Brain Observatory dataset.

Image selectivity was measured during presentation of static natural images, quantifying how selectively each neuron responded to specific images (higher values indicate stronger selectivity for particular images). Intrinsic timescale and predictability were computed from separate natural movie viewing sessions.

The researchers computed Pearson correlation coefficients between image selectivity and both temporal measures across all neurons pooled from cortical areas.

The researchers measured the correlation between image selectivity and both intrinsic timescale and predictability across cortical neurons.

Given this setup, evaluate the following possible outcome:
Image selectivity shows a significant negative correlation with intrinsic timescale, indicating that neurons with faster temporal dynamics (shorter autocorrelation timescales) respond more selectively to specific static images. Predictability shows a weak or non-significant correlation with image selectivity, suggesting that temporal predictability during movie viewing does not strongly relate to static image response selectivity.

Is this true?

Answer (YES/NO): NO